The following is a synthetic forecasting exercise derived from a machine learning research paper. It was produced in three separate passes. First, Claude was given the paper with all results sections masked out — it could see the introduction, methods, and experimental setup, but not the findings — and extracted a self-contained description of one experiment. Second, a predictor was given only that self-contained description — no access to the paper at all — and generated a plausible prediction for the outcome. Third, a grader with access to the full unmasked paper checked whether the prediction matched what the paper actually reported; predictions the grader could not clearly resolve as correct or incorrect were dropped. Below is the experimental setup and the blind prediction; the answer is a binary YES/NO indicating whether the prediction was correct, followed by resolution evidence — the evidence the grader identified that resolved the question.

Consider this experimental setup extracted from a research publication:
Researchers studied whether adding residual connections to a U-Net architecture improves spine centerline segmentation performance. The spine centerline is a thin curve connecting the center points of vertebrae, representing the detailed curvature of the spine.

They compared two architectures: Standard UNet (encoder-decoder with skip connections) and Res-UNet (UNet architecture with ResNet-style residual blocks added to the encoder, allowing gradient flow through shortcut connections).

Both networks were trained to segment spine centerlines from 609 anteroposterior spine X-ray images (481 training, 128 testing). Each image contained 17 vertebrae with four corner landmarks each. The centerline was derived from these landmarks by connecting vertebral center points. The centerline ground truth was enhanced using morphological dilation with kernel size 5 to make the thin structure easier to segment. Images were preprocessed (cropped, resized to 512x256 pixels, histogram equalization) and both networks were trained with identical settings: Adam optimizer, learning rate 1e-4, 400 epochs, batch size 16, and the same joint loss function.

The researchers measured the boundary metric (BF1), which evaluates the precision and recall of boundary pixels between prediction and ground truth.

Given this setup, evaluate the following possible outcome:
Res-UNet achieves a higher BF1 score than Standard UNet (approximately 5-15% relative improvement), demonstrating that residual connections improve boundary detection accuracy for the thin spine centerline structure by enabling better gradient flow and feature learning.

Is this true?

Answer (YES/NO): NO